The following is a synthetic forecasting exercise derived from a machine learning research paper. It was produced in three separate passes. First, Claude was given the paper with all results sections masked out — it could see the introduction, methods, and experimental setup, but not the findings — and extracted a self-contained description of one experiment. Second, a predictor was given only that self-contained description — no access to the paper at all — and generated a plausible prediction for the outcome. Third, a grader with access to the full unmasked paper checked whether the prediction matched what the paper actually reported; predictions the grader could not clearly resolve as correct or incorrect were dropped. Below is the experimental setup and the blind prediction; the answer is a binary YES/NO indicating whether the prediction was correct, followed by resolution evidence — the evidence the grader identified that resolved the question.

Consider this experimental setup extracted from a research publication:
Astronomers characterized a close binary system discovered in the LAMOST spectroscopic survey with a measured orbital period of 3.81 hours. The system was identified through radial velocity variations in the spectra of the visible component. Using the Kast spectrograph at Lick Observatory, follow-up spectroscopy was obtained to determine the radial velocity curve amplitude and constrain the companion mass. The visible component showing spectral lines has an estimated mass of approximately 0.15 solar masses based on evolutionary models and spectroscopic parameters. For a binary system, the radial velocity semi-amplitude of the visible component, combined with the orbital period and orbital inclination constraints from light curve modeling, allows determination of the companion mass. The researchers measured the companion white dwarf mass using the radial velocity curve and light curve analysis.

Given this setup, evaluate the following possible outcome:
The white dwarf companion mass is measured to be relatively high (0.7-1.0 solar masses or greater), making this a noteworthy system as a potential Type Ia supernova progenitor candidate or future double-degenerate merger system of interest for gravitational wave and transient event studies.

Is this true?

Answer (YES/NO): YES